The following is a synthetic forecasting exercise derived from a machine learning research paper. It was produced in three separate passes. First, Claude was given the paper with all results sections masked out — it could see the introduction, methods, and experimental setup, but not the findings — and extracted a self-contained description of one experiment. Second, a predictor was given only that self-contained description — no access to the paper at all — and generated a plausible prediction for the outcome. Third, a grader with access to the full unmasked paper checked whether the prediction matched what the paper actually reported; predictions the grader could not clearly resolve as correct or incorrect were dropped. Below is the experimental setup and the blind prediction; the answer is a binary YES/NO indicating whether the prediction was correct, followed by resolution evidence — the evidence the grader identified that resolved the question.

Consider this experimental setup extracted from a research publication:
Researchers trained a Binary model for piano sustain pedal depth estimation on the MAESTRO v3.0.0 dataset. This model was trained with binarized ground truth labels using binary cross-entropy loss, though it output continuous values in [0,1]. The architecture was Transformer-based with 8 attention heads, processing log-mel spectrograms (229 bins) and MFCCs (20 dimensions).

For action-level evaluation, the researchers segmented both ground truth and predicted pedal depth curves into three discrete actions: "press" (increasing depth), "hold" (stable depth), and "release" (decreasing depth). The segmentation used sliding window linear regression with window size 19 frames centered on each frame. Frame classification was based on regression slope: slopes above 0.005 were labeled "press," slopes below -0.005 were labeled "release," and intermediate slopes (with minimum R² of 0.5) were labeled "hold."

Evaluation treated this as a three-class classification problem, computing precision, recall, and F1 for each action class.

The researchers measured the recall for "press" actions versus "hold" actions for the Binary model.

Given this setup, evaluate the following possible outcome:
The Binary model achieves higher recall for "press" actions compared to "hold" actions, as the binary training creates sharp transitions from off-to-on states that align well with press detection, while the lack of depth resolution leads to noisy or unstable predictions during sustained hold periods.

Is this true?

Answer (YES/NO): NO